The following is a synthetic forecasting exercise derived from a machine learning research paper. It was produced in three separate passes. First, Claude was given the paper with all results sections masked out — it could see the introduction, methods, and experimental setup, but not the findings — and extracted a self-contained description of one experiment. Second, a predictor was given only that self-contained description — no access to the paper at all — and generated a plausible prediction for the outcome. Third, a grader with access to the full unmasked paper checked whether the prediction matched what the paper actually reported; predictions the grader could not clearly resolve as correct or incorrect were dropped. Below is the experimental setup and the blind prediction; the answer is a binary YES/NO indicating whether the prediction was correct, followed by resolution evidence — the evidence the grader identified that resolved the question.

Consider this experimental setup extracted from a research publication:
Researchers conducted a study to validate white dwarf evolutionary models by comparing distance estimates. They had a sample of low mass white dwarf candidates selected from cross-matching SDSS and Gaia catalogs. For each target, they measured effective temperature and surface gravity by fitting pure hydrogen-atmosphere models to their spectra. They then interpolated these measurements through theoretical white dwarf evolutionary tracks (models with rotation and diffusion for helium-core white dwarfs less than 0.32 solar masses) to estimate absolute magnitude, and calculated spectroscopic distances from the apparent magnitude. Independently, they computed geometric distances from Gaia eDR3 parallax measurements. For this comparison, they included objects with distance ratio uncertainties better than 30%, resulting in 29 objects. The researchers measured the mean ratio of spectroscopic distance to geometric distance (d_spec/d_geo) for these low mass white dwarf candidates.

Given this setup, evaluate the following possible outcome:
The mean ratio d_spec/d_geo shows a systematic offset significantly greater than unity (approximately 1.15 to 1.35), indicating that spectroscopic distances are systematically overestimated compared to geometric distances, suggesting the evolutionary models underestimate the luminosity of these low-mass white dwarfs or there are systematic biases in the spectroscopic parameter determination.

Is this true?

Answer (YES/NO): NO